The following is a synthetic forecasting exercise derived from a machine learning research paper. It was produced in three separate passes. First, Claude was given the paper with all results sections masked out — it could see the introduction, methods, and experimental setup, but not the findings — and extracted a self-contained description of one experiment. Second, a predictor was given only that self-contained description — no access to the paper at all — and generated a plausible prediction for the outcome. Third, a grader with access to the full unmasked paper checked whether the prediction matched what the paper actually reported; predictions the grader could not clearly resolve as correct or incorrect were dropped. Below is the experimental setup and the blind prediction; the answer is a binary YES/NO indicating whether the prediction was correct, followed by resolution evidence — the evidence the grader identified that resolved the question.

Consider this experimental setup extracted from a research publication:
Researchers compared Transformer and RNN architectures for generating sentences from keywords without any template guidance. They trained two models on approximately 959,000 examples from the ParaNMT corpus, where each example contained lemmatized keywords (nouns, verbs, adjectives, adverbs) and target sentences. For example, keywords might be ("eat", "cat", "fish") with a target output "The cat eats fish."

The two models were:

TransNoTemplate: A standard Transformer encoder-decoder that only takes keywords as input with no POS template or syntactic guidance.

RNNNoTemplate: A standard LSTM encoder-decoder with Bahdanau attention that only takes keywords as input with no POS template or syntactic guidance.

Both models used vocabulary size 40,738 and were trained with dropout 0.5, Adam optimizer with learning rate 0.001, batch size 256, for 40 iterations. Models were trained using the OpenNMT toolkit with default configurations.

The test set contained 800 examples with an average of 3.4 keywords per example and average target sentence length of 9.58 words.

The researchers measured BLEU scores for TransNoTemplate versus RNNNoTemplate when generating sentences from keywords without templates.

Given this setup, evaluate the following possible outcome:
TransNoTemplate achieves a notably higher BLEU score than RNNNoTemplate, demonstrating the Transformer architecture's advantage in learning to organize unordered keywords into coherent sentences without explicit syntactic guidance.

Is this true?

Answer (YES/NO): NO